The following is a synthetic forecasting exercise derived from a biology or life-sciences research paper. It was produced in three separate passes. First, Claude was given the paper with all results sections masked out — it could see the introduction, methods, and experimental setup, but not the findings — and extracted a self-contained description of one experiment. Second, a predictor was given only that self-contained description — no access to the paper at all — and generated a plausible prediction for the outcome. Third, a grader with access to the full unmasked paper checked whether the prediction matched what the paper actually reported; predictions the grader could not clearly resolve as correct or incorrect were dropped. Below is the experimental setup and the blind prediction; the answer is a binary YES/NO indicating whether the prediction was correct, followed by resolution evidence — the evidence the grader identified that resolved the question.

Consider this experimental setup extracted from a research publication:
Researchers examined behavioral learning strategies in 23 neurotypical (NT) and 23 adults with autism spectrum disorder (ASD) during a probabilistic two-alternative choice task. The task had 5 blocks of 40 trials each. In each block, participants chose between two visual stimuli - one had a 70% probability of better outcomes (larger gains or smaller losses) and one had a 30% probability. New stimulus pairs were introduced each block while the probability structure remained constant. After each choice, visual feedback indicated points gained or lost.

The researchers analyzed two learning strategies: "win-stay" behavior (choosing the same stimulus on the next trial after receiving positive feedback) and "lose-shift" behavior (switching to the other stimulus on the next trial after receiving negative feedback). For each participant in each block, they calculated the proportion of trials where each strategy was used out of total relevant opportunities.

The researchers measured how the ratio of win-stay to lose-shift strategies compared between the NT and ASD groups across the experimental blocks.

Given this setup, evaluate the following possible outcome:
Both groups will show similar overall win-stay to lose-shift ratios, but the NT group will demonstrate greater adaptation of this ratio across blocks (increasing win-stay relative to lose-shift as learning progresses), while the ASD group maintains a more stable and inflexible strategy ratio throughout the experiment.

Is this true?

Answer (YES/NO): NO